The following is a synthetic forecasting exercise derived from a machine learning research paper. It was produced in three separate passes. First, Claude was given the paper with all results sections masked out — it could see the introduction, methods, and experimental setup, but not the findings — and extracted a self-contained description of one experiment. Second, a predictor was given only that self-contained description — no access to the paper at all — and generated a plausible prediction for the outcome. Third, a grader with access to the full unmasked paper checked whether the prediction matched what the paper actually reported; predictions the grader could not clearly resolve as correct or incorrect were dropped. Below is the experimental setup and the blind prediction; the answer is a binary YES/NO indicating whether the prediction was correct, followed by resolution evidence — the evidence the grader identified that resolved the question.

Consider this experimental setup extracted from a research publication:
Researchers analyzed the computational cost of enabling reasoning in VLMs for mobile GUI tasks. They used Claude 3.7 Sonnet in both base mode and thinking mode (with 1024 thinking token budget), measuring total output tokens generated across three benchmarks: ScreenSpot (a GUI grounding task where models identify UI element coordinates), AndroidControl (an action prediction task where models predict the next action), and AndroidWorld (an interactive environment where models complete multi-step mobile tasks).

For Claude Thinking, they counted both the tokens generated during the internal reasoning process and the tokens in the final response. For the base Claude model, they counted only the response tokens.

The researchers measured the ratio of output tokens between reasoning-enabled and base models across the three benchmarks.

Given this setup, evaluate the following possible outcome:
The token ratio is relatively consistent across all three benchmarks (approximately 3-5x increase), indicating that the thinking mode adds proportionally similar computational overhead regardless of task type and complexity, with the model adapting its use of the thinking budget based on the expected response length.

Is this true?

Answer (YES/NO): NO